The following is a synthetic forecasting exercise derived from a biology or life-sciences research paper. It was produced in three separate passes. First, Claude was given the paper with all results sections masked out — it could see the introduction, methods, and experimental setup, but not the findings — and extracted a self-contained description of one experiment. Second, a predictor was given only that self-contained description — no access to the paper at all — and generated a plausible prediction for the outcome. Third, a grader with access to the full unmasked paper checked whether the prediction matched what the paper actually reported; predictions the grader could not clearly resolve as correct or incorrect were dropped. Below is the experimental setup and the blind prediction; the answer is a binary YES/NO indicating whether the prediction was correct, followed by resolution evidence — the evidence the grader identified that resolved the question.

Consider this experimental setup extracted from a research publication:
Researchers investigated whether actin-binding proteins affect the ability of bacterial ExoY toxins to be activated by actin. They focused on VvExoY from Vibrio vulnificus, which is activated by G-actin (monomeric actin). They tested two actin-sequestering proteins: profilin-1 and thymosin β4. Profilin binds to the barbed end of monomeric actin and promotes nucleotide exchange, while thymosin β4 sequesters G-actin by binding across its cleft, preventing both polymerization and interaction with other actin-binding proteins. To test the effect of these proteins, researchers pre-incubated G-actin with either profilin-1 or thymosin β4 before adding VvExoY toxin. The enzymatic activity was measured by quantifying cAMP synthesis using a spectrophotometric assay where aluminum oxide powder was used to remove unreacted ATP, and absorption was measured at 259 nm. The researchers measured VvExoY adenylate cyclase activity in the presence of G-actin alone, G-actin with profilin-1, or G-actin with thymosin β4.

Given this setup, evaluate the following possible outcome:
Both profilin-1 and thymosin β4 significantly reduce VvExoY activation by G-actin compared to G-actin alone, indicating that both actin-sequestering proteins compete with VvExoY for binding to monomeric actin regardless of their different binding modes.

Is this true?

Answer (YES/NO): NO